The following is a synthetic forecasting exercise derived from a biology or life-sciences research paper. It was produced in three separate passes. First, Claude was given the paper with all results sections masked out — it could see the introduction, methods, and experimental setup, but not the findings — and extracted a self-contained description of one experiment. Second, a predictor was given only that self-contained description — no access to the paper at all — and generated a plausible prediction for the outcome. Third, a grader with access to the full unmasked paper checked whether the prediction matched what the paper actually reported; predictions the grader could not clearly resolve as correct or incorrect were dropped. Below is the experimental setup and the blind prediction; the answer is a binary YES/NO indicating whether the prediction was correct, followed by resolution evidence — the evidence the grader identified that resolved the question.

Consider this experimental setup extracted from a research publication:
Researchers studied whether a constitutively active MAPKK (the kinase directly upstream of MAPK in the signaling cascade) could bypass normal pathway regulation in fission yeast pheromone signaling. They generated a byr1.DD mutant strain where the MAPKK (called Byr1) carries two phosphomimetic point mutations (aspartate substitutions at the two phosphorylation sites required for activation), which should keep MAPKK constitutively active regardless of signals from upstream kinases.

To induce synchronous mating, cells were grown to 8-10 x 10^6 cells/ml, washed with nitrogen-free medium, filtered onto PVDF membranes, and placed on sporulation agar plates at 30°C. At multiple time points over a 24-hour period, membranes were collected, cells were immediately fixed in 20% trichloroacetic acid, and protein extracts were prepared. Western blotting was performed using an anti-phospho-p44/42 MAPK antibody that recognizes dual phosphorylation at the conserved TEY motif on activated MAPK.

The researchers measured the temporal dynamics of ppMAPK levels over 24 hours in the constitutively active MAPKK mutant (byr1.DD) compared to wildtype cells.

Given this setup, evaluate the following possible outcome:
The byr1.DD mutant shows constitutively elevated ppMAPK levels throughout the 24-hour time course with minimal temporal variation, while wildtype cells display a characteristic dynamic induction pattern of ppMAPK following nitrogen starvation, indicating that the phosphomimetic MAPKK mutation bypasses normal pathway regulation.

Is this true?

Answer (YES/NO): NO